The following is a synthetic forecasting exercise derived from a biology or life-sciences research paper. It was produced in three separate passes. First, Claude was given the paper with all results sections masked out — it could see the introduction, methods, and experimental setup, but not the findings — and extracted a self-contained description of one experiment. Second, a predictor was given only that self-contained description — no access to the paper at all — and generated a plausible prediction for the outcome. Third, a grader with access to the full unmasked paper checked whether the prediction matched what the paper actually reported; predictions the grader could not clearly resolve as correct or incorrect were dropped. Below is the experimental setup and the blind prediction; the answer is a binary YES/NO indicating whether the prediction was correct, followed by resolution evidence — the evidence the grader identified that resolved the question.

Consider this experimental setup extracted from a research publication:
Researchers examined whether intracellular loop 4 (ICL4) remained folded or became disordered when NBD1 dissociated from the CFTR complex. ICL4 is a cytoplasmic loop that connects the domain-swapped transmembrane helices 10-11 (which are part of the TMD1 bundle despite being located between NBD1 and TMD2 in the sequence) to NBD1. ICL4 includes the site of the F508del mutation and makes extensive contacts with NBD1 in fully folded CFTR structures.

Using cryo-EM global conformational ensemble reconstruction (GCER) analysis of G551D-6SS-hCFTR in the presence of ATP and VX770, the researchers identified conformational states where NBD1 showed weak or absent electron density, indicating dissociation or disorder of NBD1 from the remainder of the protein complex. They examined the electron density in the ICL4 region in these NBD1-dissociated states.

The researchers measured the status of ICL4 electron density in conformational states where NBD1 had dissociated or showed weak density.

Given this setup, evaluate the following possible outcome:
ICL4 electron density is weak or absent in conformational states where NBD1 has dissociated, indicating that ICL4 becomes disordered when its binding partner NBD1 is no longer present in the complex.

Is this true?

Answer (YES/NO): YES